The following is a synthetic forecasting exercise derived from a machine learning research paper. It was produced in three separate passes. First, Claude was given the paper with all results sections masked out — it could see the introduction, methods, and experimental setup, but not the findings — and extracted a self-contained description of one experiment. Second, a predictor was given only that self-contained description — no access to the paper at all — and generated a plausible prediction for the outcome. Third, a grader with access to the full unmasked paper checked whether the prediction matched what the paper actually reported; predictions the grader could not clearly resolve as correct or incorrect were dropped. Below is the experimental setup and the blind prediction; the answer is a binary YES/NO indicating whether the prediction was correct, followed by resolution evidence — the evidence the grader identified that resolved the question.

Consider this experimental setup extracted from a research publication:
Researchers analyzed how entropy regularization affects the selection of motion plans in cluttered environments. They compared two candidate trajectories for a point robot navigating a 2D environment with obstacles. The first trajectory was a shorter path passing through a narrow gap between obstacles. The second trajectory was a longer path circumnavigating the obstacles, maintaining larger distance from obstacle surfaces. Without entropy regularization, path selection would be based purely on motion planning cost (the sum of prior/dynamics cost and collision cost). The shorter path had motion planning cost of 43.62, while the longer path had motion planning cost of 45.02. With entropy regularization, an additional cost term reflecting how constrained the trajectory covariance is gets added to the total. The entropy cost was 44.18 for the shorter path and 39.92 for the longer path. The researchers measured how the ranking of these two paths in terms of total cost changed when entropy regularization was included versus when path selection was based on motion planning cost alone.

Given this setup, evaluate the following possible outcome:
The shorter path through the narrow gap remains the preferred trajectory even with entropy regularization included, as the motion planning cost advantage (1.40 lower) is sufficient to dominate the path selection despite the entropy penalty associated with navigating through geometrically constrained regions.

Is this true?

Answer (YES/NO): NO